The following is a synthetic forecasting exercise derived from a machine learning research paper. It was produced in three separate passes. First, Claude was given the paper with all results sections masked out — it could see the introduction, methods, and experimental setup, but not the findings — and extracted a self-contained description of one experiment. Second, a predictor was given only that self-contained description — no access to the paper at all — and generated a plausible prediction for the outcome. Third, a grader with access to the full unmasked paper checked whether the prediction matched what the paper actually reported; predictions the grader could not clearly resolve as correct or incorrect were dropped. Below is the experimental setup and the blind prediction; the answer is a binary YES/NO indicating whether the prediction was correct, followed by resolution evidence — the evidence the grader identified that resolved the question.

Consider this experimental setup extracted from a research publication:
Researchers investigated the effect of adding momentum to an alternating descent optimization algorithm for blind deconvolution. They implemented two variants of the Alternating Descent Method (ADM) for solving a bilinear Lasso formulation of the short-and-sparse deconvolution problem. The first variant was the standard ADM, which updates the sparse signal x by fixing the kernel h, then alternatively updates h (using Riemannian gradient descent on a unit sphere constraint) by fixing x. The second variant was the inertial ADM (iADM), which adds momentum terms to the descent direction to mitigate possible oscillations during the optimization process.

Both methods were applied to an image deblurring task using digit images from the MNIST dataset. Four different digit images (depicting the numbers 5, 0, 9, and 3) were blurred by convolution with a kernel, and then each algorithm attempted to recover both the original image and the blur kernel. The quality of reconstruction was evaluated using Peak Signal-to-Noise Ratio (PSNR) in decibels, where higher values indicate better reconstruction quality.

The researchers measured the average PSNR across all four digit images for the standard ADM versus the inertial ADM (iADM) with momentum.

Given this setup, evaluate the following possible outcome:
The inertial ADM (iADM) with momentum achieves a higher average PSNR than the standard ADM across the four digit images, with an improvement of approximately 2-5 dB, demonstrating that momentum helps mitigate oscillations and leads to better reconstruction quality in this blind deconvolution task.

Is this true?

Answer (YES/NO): NO